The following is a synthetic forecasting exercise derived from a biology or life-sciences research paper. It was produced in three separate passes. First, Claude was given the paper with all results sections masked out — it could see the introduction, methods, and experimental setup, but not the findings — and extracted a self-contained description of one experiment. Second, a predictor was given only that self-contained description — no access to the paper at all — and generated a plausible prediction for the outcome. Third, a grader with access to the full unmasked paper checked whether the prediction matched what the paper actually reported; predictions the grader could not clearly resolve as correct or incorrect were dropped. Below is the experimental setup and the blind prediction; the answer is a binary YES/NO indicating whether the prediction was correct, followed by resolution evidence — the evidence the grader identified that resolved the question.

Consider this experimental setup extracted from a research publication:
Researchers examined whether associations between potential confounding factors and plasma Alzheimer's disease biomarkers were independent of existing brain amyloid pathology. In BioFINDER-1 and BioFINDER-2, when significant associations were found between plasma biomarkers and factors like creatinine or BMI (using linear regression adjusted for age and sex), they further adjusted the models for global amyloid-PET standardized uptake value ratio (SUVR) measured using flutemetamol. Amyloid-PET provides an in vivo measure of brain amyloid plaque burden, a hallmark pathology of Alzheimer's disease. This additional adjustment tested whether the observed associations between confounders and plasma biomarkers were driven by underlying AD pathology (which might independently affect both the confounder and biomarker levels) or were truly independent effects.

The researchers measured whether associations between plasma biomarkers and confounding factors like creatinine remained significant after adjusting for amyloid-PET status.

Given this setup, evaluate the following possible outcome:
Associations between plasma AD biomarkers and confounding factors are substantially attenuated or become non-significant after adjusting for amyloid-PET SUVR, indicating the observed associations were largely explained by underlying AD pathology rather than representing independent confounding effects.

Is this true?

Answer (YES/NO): NO